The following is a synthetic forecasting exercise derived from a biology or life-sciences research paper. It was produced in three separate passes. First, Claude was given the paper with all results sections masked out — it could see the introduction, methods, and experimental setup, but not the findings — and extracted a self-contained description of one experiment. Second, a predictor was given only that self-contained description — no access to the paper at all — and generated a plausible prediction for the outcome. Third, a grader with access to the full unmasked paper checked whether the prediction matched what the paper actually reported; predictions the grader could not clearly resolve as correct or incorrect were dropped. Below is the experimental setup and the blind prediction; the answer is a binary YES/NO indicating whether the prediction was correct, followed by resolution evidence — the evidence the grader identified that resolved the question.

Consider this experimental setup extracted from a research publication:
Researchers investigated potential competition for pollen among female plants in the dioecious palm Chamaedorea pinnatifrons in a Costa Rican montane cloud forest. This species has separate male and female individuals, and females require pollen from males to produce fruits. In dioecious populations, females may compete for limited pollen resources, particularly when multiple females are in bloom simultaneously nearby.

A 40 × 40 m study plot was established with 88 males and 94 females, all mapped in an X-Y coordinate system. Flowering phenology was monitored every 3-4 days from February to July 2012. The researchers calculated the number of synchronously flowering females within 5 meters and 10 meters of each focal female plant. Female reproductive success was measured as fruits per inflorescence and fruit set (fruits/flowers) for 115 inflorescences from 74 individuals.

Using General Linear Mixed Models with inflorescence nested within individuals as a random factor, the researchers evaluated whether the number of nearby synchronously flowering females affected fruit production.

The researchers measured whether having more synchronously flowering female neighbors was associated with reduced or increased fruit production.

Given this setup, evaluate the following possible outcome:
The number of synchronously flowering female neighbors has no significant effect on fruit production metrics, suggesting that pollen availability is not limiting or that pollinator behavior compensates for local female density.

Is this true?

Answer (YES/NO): YES